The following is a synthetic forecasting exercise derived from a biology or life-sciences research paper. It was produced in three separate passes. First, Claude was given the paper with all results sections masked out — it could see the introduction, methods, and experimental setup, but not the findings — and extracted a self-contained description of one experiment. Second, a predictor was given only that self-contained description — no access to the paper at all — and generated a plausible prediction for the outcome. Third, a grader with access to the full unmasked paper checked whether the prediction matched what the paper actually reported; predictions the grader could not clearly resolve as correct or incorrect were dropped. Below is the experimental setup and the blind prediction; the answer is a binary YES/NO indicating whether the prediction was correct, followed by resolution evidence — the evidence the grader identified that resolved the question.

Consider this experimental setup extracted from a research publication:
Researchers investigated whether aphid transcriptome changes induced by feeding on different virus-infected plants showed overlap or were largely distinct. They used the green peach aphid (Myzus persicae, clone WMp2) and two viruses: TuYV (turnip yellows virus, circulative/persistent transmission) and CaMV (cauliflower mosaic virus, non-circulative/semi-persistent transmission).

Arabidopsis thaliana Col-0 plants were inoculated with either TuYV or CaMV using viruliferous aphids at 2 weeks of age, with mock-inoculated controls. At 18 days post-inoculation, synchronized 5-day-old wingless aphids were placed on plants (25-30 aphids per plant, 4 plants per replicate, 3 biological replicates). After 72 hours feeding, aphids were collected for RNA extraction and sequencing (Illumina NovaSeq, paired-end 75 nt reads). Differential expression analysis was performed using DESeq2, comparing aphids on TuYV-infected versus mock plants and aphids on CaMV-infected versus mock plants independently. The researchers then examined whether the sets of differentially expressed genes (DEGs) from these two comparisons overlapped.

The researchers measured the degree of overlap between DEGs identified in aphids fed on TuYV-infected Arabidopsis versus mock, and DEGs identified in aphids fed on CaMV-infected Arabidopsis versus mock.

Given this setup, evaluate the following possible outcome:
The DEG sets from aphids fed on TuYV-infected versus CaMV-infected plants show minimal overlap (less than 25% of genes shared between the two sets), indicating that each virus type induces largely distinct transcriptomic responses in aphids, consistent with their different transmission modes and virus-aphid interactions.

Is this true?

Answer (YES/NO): NO